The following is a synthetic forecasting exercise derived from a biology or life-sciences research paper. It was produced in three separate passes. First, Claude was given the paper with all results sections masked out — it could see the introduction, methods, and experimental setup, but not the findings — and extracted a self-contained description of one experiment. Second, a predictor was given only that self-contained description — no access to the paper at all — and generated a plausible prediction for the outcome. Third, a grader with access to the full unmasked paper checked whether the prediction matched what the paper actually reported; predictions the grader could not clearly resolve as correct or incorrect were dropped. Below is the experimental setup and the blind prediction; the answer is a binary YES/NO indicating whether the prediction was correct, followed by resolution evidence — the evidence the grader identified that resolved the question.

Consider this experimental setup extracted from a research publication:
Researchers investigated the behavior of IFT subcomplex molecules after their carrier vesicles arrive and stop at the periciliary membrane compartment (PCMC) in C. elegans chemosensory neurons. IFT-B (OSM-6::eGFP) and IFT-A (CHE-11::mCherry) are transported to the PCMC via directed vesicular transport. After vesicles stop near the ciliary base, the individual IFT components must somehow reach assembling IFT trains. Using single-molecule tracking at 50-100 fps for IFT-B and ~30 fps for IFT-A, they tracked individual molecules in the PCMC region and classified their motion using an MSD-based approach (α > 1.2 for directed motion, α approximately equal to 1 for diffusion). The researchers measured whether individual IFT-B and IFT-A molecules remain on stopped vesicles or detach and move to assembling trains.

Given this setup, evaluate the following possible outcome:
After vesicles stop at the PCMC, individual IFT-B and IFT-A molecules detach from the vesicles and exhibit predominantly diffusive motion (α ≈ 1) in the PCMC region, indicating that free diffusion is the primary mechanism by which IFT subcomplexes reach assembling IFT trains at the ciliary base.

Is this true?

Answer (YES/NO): YES